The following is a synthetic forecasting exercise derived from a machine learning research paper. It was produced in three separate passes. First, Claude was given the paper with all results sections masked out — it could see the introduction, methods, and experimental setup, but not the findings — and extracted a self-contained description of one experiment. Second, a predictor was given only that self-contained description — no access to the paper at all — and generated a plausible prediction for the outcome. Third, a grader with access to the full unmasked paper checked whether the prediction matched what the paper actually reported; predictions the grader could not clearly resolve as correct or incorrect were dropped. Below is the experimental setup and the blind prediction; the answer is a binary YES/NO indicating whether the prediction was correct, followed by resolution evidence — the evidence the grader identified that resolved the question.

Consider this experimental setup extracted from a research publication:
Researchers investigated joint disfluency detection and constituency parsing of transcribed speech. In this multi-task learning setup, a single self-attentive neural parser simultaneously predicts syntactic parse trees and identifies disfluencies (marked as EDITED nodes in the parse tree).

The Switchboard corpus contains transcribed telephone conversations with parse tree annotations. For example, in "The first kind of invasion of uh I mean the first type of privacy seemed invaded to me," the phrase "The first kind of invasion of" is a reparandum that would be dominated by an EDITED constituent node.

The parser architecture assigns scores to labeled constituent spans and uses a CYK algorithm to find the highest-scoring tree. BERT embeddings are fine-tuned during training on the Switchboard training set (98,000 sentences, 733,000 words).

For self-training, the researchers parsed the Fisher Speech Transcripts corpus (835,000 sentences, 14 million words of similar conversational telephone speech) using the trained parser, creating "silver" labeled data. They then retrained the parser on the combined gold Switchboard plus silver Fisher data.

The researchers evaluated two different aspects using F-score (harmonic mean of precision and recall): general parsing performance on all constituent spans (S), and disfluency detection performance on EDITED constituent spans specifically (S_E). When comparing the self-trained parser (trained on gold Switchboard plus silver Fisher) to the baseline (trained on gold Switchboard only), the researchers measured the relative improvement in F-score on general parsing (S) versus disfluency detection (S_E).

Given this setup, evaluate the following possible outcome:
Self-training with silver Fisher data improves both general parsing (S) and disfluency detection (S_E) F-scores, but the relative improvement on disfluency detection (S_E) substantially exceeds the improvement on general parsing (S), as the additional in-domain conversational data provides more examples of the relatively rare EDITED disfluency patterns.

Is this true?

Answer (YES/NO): YES